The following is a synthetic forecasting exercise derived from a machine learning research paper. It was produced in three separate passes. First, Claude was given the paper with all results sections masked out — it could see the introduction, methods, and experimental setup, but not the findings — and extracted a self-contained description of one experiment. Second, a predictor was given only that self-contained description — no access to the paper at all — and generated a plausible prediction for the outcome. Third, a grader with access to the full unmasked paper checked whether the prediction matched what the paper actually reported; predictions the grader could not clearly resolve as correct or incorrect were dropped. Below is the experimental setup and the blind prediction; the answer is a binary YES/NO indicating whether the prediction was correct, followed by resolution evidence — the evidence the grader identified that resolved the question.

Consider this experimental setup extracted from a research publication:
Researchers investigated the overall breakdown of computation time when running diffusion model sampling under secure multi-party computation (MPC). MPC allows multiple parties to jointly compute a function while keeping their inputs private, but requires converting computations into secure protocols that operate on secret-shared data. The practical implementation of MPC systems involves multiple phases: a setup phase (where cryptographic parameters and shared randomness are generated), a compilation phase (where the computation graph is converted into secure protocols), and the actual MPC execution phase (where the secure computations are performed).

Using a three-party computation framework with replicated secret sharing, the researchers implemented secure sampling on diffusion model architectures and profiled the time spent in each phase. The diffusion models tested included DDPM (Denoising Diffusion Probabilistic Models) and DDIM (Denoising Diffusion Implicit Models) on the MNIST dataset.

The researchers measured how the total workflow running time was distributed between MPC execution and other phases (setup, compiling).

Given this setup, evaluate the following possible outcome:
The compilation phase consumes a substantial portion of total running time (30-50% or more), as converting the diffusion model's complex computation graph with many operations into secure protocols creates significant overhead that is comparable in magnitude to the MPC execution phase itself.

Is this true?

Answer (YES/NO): NO